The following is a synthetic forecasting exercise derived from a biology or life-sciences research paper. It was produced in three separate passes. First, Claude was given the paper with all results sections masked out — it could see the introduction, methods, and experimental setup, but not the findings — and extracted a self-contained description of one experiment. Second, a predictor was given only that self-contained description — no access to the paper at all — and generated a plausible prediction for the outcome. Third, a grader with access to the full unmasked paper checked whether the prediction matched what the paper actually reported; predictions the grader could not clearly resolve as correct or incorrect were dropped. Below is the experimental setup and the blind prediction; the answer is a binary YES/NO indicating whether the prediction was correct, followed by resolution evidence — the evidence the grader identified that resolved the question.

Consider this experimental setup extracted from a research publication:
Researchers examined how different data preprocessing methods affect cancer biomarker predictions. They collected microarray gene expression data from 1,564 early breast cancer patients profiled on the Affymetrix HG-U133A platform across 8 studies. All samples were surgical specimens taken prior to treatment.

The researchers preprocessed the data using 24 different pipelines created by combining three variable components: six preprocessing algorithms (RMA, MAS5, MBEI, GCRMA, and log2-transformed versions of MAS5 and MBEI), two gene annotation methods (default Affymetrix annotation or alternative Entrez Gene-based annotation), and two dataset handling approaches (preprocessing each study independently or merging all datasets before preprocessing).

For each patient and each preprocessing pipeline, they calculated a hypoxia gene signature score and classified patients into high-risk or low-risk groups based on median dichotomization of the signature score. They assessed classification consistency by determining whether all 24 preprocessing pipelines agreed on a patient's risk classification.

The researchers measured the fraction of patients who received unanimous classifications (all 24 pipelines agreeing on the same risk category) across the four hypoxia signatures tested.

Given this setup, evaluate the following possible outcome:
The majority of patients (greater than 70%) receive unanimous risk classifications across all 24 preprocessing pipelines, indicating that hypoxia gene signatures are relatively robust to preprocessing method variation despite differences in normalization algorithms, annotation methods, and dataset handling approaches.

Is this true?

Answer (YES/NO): NO